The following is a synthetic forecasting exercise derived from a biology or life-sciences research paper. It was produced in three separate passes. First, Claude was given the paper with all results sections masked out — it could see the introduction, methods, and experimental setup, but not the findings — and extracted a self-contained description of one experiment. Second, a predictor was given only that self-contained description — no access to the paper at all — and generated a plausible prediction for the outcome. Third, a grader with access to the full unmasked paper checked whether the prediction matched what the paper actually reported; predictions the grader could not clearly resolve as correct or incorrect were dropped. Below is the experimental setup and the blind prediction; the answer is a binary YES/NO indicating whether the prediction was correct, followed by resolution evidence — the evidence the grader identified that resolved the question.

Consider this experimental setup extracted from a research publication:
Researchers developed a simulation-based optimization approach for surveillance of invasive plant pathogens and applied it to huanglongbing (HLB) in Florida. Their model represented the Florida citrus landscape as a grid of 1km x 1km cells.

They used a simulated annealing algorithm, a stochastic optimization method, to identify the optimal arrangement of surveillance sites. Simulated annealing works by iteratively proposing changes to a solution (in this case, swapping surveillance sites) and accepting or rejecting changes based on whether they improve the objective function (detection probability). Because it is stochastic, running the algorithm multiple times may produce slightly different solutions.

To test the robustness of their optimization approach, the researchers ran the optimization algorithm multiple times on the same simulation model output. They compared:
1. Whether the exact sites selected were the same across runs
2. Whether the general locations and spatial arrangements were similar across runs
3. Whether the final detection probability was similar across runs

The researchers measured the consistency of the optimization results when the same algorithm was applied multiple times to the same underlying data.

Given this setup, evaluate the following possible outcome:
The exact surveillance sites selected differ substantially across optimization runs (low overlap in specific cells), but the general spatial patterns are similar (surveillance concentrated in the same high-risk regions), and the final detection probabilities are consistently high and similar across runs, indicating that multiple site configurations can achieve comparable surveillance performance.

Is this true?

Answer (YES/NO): NO